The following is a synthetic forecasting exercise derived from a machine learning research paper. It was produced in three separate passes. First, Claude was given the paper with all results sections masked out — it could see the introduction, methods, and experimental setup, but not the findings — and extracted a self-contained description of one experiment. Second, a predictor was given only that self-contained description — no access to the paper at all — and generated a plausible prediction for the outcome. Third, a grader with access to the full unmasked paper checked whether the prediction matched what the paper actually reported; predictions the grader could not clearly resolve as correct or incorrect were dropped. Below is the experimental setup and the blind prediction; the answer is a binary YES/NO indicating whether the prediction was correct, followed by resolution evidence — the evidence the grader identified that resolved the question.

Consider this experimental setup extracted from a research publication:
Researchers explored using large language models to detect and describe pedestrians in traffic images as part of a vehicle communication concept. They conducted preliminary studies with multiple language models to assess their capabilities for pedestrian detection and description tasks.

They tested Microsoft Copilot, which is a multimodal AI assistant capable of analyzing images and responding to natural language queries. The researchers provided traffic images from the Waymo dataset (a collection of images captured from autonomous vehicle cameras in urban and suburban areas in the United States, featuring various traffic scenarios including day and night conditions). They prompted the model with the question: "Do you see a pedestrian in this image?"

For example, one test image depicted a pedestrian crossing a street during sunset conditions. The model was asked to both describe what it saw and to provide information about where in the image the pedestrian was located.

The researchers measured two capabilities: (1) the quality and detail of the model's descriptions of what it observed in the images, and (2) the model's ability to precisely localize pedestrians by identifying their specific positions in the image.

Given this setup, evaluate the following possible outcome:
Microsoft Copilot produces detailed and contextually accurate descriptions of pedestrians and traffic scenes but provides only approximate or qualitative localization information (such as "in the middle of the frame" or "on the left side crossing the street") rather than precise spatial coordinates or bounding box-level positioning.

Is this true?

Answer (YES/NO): NO